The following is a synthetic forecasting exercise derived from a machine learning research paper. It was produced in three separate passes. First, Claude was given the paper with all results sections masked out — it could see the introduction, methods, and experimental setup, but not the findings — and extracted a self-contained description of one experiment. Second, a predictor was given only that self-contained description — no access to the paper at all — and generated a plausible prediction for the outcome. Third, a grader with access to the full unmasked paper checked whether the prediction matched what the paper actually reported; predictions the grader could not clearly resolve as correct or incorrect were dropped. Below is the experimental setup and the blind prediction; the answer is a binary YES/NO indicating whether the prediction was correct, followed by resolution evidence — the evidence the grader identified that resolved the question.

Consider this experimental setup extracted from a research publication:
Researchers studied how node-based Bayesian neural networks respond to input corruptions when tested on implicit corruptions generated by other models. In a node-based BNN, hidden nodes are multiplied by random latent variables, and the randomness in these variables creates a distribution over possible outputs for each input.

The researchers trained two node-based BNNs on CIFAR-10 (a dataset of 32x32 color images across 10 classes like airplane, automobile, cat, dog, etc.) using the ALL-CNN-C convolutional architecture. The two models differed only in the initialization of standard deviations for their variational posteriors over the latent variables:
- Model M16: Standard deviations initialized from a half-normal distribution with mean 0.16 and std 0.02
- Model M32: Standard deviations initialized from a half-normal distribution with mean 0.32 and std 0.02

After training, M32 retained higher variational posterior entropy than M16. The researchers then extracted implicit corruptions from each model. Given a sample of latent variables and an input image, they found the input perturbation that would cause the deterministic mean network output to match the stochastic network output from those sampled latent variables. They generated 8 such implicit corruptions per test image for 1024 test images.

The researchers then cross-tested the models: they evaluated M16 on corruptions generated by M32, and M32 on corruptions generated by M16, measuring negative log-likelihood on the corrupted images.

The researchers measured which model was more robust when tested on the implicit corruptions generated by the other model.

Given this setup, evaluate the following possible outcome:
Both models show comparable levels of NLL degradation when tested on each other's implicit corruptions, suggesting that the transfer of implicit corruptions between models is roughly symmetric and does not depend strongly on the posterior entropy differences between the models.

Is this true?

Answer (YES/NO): NO